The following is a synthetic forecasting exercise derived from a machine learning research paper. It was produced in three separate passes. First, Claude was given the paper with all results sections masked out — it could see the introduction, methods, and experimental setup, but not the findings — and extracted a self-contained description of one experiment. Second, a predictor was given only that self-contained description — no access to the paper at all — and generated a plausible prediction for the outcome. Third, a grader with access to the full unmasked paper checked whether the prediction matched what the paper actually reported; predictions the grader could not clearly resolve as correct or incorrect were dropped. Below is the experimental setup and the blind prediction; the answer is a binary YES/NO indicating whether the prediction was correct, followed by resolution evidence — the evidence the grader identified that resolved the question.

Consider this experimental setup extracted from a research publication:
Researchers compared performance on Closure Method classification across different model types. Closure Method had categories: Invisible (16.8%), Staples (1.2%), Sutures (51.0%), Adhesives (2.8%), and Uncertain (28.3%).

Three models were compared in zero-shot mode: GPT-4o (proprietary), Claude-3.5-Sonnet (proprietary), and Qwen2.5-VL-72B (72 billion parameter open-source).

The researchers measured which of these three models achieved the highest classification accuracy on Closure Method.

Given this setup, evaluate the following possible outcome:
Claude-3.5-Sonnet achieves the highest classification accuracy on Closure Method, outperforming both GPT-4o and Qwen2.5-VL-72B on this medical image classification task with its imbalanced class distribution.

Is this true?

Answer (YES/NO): NO